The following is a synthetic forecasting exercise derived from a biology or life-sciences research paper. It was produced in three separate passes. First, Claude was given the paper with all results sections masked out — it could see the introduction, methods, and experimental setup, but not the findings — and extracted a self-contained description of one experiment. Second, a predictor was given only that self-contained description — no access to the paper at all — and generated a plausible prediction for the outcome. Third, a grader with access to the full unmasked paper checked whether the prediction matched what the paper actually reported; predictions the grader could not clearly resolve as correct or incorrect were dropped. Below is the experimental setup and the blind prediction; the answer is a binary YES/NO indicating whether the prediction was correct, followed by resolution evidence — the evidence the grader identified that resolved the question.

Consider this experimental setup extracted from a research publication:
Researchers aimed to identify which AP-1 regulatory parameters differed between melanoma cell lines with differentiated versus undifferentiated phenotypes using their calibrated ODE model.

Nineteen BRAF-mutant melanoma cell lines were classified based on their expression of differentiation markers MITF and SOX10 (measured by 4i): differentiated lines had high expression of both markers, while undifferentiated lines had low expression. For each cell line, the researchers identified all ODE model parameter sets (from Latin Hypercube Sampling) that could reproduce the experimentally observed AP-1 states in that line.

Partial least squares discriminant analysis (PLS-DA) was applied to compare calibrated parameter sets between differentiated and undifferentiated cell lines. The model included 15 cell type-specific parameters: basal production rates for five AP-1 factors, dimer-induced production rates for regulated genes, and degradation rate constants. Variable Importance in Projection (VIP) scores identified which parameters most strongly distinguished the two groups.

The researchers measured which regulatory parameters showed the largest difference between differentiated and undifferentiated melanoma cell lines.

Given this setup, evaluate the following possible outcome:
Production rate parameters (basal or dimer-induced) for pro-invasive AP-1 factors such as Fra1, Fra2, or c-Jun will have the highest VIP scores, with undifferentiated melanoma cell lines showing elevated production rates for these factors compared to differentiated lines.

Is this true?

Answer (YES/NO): YES